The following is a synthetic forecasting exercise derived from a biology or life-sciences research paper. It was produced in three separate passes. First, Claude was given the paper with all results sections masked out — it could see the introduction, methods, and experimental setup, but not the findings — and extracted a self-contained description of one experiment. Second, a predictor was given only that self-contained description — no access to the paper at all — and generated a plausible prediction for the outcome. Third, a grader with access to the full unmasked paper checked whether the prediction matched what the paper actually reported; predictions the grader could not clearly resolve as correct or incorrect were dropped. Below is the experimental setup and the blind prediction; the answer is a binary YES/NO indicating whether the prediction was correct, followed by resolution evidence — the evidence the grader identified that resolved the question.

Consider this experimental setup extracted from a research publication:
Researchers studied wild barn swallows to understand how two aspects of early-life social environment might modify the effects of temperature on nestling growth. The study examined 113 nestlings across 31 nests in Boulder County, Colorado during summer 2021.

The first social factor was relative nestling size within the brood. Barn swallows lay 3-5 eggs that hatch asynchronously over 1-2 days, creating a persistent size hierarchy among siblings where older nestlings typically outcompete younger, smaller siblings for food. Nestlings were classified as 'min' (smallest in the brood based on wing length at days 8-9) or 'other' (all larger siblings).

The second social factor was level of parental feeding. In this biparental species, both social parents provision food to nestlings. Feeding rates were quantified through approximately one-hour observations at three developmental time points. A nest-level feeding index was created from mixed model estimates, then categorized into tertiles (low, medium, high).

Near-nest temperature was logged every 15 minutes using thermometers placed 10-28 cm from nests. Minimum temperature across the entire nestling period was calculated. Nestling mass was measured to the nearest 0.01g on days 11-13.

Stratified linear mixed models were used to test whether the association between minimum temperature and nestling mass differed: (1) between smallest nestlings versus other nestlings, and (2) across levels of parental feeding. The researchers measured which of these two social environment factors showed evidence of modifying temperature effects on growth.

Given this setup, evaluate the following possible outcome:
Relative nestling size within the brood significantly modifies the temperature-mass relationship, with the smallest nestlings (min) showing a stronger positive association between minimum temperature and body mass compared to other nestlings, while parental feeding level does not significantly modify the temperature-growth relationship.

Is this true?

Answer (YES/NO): NO